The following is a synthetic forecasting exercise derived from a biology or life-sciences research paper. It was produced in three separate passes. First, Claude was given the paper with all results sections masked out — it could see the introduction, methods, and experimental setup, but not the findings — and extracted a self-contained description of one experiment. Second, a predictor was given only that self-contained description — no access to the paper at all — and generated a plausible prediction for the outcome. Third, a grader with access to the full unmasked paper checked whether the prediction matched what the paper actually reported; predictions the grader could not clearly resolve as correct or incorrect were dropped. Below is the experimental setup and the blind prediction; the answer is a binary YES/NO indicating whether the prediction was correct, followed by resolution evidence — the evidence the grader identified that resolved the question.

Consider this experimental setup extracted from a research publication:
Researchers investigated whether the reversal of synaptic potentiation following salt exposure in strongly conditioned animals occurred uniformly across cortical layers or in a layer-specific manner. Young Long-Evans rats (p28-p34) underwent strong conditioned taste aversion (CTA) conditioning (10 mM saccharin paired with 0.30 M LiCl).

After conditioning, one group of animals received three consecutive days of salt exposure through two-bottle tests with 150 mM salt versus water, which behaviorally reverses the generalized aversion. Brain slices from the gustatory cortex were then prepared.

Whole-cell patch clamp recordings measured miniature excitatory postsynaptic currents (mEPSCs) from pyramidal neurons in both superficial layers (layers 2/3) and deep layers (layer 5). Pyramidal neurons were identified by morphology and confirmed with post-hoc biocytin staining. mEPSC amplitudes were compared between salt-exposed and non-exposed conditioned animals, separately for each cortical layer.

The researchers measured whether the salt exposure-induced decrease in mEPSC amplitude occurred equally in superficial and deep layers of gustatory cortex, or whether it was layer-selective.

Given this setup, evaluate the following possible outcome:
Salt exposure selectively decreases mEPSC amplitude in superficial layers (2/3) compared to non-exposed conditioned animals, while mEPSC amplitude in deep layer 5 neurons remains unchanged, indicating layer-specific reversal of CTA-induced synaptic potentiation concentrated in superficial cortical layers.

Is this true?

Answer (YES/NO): YES